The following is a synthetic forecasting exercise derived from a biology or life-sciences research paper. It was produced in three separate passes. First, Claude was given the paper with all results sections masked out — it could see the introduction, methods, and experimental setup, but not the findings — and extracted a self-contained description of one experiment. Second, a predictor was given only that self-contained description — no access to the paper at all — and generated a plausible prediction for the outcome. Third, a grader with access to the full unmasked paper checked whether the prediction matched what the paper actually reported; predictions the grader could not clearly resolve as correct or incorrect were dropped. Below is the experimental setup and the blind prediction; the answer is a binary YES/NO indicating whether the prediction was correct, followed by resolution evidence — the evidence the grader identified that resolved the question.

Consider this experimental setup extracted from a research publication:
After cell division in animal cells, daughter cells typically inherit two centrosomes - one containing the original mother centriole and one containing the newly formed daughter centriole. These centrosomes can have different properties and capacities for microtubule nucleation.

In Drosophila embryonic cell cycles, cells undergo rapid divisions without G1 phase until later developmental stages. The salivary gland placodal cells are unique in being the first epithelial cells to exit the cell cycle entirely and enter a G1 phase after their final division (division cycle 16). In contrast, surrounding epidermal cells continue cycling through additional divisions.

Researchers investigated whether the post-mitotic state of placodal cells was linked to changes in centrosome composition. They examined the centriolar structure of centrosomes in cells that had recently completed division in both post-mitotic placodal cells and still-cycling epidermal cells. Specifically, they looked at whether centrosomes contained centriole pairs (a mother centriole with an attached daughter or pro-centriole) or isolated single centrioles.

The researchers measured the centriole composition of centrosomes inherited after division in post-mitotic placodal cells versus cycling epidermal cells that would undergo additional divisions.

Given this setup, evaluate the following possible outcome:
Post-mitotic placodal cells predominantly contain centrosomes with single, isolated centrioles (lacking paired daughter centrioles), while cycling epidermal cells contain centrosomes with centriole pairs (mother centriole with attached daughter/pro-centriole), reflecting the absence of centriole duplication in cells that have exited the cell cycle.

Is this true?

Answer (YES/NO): YES